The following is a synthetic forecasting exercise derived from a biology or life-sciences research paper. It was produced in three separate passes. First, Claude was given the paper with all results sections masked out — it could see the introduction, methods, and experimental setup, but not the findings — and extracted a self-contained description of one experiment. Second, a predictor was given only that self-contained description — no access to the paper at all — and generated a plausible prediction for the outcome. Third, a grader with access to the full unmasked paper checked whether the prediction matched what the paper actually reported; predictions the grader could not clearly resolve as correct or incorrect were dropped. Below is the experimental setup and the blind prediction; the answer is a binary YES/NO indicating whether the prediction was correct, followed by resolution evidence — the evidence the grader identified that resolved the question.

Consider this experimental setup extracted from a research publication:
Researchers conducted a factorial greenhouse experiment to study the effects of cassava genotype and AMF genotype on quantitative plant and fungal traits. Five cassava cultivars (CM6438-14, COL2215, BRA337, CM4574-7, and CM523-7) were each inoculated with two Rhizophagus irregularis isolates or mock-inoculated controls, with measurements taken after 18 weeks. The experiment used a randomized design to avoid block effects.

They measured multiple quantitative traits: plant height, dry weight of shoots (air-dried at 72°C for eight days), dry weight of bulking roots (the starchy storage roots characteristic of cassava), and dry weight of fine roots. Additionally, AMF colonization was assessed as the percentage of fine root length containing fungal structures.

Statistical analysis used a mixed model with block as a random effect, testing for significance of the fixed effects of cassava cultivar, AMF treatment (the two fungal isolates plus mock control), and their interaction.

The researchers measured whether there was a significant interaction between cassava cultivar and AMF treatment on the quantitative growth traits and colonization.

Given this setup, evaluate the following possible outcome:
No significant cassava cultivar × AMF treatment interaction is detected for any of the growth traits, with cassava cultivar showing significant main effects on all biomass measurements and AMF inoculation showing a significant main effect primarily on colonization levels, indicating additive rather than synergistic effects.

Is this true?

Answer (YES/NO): NO